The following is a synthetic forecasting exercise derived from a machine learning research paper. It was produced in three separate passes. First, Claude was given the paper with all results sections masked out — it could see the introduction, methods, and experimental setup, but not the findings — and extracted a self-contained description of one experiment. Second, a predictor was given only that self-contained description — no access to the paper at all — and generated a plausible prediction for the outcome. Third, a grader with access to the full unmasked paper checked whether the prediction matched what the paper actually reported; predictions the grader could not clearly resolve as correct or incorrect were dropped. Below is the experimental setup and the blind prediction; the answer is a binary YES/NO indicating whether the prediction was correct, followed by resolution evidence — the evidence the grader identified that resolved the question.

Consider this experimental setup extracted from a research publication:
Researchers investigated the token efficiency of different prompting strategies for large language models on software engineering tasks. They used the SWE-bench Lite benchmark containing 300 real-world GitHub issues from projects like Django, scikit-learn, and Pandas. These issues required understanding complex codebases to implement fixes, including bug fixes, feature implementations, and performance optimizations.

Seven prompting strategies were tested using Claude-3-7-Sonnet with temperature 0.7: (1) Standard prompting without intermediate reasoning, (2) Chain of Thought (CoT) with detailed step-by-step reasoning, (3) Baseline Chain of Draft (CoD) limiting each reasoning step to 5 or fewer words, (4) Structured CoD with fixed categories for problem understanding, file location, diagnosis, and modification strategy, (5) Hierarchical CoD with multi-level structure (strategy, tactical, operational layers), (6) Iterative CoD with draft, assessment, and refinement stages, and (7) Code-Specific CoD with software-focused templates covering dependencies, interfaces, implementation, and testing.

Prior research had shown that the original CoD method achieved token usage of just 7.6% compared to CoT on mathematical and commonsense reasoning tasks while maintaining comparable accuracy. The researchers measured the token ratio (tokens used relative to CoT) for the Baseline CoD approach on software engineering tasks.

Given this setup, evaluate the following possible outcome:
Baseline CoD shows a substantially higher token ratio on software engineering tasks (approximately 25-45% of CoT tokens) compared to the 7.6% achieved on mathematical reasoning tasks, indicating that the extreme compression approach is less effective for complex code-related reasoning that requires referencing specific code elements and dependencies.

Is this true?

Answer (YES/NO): NO